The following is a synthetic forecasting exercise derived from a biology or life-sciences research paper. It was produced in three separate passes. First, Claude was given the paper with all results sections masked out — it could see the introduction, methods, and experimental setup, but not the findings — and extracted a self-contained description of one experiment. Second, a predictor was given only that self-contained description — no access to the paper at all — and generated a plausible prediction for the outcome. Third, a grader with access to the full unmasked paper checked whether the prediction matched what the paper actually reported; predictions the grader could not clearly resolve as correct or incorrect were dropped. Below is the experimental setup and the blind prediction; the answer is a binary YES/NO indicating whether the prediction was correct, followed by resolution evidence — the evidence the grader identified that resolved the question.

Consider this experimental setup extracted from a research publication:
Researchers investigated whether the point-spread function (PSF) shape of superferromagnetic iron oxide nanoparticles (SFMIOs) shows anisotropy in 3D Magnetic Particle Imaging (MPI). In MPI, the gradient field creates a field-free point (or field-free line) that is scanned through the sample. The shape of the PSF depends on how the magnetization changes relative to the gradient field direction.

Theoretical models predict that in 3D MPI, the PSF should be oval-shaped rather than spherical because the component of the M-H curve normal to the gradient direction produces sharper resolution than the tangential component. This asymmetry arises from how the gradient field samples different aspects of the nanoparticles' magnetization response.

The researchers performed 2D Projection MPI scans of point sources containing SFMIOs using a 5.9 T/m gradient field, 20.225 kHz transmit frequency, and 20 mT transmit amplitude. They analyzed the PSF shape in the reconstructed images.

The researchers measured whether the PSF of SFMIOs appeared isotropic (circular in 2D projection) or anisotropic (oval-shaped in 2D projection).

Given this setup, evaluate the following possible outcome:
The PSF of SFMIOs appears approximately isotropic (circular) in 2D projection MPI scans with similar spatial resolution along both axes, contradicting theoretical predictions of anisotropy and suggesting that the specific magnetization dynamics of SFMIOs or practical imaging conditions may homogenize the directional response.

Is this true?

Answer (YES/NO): NO